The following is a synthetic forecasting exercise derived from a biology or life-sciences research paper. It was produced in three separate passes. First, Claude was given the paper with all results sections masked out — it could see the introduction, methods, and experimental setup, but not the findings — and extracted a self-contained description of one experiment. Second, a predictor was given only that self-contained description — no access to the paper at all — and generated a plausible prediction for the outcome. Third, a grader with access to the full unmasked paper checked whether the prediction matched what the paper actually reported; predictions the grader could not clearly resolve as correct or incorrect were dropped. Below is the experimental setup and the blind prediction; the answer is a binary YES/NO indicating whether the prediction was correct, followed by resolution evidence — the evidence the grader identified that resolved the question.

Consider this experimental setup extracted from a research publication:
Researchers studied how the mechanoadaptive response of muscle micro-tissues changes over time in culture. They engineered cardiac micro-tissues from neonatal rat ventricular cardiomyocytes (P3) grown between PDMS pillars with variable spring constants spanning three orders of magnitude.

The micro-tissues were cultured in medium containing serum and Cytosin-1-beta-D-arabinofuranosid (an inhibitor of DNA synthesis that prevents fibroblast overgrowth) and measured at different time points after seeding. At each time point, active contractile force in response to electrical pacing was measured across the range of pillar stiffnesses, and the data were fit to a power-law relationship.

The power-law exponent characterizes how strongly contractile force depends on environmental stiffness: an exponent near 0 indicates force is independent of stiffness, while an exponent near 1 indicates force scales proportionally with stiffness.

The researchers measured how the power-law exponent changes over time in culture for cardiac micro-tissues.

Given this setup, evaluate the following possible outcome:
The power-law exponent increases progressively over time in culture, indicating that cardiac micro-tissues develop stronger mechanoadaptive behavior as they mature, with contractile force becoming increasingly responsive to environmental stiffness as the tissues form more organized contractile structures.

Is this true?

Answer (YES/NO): NO